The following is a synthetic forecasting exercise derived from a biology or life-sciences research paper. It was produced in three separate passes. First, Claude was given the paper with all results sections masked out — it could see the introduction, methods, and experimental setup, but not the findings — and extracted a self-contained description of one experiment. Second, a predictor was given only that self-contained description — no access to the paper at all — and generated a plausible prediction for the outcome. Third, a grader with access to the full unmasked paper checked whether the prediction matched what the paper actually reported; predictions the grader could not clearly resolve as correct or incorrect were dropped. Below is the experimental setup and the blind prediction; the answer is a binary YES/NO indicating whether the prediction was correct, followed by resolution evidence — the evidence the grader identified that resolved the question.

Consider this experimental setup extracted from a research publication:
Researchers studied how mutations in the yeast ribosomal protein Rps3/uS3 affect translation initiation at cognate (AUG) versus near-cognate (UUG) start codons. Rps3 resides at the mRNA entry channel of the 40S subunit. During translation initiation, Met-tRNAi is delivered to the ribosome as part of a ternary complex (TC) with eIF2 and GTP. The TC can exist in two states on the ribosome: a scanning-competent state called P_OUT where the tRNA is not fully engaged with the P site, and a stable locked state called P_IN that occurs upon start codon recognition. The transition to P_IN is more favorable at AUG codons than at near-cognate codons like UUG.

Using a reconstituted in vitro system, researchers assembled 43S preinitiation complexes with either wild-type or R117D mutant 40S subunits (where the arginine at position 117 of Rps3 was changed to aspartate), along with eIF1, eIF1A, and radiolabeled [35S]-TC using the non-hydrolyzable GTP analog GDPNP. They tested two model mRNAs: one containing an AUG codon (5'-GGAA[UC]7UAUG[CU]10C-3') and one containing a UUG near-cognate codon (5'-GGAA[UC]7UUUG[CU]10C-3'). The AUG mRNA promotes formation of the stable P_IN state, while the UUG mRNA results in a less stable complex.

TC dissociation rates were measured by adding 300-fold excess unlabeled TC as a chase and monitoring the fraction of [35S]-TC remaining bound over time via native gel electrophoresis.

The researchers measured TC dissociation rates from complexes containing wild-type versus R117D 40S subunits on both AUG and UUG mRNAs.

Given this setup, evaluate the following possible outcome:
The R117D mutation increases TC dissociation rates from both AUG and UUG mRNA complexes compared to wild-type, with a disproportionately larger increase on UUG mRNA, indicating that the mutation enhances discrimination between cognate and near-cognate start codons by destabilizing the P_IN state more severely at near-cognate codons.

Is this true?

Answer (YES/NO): NO